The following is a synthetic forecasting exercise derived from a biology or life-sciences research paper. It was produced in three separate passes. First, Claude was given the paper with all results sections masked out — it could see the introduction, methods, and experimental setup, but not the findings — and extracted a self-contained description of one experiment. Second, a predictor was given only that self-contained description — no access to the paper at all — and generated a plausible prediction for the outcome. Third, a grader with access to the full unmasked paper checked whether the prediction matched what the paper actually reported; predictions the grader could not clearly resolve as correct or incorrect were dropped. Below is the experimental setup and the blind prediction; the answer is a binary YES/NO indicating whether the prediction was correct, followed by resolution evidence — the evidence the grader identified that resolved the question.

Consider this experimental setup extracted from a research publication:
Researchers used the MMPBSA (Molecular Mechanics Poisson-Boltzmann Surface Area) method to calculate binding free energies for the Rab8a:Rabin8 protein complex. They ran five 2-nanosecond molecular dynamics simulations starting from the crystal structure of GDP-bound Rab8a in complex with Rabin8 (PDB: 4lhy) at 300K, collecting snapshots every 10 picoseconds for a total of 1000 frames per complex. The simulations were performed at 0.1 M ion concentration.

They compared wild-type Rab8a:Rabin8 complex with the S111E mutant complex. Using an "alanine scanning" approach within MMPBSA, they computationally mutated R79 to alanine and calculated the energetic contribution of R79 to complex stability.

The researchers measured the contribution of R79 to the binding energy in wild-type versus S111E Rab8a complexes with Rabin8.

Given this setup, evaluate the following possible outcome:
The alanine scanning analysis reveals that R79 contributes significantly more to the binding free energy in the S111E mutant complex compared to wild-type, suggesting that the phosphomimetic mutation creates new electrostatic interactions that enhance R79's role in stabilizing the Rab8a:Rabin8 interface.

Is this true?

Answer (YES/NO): NO